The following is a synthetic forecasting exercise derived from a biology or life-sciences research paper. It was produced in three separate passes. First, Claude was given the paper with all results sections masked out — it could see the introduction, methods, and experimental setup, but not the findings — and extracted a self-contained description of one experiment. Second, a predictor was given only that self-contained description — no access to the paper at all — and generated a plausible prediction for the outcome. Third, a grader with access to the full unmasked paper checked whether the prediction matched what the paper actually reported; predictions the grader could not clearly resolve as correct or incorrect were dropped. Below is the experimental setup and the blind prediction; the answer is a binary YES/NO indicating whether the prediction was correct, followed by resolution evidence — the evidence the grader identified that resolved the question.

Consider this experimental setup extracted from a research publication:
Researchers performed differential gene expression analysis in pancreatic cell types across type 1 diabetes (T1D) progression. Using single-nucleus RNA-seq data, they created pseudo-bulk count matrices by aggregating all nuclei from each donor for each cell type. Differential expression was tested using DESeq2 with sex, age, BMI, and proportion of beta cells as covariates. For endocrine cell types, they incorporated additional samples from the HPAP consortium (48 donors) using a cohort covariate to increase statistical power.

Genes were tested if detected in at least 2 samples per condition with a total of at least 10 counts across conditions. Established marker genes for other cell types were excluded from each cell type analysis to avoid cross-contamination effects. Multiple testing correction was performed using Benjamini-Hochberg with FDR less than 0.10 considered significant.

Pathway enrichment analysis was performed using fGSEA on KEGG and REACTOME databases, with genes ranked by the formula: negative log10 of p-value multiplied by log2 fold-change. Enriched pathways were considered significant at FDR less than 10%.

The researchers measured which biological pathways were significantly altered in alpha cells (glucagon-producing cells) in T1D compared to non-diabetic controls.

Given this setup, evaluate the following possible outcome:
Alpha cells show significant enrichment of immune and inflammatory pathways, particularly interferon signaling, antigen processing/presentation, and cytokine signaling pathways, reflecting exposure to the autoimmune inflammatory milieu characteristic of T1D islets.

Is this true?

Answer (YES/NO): YES